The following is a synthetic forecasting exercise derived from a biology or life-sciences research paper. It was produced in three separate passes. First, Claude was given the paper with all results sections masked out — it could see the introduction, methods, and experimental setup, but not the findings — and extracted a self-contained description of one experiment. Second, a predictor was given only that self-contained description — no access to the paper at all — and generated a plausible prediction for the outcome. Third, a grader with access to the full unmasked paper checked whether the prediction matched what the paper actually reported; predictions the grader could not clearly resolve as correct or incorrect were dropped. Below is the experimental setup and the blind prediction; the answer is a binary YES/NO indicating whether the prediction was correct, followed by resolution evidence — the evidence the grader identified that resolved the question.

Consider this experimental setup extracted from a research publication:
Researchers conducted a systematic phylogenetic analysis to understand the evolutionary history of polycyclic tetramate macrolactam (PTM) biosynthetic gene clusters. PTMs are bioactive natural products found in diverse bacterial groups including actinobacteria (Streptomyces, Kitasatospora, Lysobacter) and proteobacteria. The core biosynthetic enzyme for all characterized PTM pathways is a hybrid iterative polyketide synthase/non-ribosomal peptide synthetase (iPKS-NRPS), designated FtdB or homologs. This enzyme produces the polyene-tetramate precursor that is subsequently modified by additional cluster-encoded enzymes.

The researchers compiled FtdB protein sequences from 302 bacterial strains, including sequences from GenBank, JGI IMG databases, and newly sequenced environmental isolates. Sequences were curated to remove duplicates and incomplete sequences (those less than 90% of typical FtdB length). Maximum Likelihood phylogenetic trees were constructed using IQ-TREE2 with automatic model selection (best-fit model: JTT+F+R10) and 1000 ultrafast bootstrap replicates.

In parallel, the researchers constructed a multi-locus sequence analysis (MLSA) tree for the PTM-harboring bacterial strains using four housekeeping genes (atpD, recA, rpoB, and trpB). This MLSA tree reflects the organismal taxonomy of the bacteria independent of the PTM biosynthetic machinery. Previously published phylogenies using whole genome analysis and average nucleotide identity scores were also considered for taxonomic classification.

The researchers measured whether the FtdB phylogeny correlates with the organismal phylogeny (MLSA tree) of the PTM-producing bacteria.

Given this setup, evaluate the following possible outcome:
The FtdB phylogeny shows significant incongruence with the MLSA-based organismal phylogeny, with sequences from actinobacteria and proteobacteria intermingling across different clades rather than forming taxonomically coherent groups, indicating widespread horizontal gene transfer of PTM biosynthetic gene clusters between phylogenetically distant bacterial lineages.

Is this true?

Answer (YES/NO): NO